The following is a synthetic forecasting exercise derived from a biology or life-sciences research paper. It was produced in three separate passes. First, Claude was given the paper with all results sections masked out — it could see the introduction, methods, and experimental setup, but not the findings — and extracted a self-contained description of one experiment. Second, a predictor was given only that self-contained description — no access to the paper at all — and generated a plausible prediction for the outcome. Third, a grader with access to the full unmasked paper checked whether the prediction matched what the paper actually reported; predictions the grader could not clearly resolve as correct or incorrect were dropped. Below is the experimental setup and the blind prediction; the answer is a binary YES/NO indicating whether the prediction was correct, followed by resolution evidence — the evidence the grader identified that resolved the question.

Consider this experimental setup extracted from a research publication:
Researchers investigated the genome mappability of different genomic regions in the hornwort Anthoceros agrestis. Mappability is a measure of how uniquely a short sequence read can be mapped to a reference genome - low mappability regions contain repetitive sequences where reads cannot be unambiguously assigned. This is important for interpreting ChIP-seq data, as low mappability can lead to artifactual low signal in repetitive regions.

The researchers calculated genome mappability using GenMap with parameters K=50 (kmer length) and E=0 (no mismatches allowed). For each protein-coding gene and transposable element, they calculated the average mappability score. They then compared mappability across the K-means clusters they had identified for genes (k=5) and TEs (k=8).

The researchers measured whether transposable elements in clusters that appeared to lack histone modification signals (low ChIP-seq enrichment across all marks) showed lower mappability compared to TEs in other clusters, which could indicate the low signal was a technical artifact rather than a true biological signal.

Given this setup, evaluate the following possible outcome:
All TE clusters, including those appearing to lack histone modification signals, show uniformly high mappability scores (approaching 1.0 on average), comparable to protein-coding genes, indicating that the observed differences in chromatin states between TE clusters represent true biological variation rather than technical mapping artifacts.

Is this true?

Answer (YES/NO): NO